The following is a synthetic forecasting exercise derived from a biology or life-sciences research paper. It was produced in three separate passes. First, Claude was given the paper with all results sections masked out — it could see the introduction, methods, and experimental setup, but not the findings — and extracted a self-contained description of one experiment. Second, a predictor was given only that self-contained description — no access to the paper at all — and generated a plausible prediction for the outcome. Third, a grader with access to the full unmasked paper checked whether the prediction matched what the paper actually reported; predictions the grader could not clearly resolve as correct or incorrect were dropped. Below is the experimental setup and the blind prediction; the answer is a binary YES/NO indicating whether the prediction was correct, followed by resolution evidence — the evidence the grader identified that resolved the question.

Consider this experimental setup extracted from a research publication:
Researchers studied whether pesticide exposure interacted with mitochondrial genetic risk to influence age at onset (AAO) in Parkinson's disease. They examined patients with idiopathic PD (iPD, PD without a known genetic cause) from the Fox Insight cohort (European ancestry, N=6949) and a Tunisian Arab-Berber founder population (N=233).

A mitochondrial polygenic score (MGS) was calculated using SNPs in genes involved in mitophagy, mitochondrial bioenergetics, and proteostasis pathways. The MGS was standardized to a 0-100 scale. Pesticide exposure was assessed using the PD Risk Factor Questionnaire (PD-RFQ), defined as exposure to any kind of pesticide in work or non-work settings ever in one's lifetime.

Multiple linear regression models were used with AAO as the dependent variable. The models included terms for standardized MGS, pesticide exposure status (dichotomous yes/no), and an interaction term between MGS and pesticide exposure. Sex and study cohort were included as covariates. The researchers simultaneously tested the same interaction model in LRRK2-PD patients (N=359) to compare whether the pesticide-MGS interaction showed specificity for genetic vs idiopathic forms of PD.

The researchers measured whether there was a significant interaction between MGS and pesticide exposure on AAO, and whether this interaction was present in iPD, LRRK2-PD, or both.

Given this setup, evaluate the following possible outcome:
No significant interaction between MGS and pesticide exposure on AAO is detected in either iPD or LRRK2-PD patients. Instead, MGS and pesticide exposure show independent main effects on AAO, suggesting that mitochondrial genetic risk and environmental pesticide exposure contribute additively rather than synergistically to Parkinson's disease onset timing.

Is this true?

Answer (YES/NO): NO